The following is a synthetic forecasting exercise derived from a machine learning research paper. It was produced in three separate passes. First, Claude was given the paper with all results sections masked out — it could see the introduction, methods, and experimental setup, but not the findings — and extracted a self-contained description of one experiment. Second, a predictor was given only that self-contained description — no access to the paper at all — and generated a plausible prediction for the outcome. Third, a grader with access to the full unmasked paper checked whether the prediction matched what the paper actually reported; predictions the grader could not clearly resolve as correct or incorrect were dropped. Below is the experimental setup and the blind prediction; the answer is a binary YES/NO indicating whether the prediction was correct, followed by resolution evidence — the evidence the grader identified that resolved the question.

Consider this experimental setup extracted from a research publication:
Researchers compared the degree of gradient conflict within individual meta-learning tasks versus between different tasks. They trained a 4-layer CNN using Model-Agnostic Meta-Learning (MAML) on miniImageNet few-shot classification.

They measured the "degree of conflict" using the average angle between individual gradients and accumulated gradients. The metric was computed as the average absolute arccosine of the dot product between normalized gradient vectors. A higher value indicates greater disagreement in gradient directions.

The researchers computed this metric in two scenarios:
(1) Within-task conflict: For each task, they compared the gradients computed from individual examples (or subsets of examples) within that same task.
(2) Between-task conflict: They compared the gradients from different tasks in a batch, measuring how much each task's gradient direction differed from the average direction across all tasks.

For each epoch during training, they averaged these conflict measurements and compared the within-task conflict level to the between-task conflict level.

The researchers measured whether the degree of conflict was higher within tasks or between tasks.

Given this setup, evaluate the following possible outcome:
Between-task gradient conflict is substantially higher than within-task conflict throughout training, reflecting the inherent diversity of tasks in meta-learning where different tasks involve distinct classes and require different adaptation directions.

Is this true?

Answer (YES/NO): YES